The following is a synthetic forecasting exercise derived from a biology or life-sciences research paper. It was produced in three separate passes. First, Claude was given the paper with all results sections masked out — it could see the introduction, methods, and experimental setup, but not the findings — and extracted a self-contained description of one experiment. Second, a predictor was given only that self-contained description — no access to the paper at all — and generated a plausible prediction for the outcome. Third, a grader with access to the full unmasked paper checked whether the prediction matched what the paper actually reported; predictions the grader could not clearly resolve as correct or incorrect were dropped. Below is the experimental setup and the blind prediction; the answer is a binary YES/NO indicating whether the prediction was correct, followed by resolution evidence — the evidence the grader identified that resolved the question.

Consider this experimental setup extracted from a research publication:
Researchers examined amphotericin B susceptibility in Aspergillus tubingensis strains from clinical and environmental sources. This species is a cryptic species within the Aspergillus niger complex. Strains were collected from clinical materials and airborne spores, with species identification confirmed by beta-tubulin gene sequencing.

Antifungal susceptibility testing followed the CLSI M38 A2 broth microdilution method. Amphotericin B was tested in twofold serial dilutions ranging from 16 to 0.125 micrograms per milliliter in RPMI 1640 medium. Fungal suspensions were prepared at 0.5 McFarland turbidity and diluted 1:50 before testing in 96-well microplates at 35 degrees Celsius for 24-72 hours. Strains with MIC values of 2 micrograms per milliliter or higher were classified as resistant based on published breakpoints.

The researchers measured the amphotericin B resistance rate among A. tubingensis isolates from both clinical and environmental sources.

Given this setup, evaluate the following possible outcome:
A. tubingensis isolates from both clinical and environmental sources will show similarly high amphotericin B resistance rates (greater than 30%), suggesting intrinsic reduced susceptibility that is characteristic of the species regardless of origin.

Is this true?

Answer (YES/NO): YES